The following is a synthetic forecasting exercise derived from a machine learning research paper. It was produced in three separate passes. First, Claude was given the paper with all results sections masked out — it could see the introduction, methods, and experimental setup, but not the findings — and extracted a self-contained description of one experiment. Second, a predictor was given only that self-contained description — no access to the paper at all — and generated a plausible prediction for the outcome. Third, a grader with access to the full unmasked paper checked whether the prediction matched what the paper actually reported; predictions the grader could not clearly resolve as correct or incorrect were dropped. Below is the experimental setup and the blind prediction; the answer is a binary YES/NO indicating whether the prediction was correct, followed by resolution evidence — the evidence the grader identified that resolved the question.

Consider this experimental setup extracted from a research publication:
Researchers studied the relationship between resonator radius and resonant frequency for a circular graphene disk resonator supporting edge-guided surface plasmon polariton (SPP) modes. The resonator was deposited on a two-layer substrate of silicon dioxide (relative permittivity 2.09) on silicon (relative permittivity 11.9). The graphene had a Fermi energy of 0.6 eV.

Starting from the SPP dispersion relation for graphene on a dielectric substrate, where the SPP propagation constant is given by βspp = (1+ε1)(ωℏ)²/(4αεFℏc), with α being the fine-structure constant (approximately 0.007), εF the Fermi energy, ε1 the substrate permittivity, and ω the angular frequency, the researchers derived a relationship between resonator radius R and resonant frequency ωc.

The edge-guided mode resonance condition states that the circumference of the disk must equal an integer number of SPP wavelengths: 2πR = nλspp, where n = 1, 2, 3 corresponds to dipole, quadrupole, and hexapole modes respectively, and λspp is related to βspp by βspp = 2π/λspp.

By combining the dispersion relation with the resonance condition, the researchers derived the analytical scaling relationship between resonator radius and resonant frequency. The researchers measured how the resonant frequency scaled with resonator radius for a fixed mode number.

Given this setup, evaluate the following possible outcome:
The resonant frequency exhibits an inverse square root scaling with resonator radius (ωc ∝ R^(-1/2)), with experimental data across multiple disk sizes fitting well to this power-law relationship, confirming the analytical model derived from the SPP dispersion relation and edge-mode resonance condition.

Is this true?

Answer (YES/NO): YES